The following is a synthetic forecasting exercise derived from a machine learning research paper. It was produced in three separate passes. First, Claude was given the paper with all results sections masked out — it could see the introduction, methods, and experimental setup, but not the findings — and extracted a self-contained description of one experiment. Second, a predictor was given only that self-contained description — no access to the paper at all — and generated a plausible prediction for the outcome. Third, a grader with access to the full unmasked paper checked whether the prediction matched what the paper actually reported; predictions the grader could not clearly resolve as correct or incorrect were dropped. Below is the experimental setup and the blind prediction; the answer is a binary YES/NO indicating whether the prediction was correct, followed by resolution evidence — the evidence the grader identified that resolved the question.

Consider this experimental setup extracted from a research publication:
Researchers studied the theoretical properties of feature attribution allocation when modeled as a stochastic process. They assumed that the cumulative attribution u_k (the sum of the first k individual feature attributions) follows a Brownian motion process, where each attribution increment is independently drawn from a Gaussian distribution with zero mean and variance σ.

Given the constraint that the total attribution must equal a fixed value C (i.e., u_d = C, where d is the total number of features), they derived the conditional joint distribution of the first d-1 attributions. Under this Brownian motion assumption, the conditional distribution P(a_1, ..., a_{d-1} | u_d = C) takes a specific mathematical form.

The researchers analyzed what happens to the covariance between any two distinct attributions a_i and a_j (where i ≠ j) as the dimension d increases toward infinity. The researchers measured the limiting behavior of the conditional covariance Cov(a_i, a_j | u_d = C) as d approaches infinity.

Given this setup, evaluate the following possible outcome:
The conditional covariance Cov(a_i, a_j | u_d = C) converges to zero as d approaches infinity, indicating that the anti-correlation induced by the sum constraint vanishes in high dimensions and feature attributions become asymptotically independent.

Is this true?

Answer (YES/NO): YES